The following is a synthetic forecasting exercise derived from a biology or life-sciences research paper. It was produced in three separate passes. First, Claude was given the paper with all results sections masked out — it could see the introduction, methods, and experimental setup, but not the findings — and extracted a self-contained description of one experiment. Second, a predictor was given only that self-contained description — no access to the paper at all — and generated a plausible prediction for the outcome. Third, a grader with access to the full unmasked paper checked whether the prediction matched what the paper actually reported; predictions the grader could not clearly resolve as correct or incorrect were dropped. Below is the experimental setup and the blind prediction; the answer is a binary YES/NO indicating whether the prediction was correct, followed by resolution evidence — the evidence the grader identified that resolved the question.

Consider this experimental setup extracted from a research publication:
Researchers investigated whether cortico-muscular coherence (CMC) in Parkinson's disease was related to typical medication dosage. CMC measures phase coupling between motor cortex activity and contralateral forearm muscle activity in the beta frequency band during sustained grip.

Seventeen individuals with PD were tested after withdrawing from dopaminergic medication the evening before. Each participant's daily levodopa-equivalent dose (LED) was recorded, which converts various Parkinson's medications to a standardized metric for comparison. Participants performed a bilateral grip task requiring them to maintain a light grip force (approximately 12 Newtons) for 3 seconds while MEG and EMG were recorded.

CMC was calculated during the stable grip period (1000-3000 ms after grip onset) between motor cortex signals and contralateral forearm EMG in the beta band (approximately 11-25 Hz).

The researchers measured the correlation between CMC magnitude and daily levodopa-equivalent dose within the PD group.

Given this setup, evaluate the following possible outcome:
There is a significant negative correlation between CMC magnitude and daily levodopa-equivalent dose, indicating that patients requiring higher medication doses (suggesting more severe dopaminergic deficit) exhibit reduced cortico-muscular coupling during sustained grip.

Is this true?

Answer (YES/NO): NO